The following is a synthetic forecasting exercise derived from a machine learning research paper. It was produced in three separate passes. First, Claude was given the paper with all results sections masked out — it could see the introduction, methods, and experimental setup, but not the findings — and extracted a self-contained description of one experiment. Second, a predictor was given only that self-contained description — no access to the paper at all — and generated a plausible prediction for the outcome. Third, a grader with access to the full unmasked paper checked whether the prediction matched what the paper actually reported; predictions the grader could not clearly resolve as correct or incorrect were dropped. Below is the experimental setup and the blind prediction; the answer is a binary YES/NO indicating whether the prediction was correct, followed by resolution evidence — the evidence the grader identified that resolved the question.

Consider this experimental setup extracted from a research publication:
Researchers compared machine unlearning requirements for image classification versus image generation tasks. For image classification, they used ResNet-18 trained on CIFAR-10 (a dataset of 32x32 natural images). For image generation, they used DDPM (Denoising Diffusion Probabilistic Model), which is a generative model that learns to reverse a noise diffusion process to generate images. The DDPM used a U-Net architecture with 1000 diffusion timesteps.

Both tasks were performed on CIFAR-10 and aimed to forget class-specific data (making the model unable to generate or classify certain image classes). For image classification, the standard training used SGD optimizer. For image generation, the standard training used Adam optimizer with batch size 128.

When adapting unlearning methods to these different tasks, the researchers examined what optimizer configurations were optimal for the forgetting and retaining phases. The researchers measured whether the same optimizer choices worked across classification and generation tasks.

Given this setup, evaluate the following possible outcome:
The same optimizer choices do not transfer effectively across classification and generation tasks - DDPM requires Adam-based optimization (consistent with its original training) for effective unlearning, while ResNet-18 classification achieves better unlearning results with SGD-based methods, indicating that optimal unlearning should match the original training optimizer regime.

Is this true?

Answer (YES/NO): NO